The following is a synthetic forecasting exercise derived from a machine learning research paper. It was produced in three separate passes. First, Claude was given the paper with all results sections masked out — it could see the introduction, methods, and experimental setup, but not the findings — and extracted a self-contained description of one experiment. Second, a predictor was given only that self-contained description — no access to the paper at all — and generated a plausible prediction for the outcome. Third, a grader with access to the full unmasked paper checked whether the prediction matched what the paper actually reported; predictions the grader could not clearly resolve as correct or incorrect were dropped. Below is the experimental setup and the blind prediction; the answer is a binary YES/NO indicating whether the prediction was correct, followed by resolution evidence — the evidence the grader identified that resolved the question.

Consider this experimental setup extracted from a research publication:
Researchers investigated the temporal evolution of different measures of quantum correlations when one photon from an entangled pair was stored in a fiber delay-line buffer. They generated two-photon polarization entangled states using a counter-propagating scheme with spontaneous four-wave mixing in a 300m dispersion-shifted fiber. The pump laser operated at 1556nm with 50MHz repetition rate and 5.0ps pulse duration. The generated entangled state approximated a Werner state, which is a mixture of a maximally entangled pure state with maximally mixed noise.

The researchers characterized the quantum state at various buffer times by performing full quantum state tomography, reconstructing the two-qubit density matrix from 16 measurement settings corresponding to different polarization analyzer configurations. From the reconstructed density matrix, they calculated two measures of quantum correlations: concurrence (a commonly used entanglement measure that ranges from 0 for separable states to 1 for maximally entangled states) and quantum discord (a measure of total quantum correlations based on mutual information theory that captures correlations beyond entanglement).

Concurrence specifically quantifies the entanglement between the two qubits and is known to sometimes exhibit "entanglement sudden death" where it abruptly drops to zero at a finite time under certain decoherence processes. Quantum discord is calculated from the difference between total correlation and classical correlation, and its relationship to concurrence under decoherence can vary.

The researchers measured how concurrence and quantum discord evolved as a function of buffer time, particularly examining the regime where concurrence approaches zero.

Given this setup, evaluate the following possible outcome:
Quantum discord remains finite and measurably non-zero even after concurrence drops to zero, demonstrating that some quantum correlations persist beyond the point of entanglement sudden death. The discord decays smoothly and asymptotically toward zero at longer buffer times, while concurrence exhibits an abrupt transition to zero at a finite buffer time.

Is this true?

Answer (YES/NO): YES